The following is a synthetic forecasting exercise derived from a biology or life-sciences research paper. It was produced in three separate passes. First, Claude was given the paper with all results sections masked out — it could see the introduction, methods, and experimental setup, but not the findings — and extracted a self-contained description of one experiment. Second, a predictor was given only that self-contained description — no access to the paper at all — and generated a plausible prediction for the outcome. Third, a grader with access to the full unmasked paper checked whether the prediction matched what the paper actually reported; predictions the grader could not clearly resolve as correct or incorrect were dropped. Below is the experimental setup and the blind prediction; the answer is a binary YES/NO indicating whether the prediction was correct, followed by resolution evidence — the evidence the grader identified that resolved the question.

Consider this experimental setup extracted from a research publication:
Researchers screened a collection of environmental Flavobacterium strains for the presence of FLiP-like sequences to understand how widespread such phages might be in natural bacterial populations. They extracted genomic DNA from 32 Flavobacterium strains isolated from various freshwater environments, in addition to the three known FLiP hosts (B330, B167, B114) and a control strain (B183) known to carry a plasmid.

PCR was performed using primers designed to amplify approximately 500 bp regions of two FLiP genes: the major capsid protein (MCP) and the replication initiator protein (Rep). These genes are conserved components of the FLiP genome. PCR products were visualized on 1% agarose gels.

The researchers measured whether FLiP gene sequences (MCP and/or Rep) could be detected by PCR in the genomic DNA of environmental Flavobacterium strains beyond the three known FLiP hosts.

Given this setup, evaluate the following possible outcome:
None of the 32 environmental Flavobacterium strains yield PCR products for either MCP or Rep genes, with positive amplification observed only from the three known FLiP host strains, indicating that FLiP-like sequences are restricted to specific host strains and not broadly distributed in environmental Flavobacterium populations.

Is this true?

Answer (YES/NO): NO